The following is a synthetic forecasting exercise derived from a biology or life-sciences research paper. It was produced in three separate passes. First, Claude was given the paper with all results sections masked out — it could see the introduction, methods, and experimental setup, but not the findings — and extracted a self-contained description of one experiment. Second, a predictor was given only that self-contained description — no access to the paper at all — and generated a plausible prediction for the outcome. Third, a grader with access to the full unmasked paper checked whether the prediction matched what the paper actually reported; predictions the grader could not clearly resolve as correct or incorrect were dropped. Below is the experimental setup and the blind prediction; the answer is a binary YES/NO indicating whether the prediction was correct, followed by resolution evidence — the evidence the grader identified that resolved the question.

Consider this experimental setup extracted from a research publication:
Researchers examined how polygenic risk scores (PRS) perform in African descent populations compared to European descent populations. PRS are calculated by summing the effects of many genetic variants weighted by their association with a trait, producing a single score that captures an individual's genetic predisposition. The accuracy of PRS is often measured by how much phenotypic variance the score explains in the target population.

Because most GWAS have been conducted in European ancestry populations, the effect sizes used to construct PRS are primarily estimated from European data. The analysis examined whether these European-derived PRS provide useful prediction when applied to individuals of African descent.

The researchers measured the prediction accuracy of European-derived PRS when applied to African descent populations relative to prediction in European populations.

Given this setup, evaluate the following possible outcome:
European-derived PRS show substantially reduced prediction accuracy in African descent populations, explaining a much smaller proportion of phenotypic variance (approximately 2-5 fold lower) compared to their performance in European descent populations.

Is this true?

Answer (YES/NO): YES